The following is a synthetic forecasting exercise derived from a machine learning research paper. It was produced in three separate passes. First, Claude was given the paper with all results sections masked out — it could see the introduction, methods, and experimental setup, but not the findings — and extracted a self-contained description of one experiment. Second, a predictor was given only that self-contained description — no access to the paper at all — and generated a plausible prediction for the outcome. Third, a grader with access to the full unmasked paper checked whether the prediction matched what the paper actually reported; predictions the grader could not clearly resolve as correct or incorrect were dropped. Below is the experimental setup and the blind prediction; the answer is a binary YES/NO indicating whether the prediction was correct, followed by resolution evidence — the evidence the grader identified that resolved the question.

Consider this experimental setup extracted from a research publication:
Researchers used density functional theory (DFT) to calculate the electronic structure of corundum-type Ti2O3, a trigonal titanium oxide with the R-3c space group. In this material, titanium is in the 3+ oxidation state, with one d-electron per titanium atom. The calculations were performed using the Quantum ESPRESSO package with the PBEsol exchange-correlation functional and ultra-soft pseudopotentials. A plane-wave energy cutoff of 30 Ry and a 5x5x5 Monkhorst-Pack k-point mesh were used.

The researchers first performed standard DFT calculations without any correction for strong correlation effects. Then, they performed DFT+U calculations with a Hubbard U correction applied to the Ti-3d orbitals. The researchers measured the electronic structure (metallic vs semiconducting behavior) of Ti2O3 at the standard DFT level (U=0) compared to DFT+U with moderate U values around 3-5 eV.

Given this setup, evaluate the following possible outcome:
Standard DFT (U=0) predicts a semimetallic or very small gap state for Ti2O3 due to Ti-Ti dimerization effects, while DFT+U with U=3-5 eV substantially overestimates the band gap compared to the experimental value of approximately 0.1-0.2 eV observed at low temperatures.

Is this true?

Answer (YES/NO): NO